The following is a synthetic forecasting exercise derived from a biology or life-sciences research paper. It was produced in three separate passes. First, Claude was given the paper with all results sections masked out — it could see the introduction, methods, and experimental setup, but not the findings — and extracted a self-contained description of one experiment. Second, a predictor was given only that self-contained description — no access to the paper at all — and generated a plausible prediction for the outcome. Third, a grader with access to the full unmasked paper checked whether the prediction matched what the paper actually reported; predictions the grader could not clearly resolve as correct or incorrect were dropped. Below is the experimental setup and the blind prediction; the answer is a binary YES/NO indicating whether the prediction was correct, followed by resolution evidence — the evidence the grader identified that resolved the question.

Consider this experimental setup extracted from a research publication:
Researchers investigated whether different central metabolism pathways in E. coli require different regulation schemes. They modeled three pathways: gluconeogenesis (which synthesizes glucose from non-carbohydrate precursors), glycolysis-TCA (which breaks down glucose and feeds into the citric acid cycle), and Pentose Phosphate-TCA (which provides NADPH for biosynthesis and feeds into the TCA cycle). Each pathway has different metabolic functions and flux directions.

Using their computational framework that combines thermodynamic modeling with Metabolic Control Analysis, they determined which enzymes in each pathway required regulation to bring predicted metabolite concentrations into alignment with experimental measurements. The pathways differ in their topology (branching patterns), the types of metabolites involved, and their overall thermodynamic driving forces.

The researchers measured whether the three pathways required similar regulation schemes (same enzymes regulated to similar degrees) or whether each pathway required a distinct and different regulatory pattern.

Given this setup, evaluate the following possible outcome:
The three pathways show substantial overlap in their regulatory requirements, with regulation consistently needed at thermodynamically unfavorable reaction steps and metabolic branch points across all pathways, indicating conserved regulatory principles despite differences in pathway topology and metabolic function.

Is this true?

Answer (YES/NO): NO